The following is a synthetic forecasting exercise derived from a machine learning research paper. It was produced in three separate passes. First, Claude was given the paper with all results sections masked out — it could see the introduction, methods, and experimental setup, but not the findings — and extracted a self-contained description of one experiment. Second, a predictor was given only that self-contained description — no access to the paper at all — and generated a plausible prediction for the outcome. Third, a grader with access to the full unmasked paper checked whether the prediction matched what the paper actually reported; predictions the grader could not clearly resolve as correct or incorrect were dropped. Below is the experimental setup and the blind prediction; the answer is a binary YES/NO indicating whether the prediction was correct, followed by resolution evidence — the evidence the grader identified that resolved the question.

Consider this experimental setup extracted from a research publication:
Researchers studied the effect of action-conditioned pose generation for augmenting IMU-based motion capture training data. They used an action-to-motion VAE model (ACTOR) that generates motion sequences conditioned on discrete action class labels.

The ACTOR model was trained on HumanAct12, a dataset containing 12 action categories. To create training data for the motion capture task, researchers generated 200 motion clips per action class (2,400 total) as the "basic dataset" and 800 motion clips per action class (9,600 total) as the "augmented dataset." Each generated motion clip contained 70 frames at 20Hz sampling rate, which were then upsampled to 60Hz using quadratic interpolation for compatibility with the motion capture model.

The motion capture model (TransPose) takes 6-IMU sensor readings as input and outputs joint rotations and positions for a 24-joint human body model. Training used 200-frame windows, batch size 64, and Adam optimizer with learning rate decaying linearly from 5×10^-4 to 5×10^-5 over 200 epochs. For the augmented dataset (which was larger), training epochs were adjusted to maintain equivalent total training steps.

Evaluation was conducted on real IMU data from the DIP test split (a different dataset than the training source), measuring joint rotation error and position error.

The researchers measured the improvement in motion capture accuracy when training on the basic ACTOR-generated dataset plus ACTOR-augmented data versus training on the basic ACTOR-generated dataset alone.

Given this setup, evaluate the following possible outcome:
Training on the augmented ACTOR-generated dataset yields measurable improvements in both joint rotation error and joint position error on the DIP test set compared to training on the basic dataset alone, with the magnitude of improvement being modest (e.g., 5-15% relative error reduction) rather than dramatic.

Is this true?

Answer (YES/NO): NO